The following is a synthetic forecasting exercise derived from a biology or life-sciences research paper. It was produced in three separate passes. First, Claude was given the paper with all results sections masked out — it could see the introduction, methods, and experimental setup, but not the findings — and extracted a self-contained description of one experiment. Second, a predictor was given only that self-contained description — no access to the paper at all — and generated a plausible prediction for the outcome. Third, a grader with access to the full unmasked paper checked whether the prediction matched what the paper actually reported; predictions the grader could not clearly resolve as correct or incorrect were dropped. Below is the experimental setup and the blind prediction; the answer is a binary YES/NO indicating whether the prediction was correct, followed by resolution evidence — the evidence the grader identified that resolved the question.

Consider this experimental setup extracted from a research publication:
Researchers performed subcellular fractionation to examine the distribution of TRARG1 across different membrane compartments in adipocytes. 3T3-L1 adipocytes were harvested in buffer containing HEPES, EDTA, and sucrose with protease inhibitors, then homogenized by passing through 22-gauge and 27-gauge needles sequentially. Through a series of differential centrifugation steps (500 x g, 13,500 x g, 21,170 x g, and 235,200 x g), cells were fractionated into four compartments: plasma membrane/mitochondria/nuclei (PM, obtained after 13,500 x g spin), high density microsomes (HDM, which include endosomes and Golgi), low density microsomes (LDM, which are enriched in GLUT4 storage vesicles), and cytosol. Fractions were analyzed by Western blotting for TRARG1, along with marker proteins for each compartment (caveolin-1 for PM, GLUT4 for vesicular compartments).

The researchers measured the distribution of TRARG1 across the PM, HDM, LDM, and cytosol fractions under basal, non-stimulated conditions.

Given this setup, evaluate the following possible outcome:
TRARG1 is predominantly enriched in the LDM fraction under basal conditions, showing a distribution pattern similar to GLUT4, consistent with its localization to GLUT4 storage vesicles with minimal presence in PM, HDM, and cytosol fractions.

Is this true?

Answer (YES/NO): NO